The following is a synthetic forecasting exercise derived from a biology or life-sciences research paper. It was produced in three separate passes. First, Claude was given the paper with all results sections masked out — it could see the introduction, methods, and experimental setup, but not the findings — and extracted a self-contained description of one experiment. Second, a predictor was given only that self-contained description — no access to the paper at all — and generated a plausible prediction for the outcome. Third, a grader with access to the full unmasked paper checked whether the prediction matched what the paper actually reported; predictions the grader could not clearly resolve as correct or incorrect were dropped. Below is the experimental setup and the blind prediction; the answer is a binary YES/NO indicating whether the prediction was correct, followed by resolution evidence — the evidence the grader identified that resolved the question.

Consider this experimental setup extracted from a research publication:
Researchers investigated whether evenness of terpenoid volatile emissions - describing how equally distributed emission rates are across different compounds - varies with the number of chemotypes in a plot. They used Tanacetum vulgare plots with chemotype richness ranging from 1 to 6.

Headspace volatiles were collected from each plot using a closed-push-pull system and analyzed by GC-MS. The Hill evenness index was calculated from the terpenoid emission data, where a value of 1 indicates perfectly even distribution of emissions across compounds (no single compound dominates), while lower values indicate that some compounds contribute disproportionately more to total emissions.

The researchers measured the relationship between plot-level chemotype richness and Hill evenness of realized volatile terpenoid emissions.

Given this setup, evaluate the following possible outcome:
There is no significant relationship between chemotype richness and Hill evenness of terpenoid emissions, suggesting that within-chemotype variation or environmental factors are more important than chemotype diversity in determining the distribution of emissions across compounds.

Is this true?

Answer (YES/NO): YES